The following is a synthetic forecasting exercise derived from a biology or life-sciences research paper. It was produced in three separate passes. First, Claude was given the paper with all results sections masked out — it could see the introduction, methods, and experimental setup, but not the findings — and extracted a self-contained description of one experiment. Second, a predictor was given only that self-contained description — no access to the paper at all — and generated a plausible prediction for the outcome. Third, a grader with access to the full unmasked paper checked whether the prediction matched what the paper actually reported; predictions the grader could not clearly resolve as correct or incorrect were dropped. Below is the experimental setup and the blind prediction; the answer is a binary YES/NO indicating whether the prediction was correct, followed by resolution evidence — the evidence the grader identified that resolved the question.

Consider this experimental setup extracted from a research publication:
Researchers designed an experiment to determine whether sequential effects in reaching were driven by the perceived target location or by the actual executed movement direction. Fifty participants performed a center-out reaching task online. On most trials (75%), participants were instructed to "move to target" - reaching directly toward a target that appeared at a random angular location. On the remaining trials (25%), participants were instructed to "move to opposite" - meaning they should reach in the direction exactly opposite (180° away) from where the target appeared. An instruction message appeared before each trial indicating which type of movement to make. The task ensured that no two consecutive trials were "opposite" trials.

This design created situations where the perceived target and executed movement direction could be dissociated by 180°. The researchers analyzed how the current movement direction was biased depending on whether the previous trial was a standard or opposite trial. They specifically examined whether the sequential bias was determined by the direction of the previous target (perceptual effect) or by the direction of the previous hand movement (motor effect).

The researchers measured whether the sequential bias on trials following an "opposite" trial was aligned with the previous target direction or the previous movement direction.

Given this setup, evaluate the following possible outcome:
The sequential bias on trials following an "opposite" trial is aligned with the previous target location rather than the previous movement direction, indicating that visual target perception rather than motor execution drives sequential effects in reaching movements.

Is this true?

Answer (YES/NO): NO